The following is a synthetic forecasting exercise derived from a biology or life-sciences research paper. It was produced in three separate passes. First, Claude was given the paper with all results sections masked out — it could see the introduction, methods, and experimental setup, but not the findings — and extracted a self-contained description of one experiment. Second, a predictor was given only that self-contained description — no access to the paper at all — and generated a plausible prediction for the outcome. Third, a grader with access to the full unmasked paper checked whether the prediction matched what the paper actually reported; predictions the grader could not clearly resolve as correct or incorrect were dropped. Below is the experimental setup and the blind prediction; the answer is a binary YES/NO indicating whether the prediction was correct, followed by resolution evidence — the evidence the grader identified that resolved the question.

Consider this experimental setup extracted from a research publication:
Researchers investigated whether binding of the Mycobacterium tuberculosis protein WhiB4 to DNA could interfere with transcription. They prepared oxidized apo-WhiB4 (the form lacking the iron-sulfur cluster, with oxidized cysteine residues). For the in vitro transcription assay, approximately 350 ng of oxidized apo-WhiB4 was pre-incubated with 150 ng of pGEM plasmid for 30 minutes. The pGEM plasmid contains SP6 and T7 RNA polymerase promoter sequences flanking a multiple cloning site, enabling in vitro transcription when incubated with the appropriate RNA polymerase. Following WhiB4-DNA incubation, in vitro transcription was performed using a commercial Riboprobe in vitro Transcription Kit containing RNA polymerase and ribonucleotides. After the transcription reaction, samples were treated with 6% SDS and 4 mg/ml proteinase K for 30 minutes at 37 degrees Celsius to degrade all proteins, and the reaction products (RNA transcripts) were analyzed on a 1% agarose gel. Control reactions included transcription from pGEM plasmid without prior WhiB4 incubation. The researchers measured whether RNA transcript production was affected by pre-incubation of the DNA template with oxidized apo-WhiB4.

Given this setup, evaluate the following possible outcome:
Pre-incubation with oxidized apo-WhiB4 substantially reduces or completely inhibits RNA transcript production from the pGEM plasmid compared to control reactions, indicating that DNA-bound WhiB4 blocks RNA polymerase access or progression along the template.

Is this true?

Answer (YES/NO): YES